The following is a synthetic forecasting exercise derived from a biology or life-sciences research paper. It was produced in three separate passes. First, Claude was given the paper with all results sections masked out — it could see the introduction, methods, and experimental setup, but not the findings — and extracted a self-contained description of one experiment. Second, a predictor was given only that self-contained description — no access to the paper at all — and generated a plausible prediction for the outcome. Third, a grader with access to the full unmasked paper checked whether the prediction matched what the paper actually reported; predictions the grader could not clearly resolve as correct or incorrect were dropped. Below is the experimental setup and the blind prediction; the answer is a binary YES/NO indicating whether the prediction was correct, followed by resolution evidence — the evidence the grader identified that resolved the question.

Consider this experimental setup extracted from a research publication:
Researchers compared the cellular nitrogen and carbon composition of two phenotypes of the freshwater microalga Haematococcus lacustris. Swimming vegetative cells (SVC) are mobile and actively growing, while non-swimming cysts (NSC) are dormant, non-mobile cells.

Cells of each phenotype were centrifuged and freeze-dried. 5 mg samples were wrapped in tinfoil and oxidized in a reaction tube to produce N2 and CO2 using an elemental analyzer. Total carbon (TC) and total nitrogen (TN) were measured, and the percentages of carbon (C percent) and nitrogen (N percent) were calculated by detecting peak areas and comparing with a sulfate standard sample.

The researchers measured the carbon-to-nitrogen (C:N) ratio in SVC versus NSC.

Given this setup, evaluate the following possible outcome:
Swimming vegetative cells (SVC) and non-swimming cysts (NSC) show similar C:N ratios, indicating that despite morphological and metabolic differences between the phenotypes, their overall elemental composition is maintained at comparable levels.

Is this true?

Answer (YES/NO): NO